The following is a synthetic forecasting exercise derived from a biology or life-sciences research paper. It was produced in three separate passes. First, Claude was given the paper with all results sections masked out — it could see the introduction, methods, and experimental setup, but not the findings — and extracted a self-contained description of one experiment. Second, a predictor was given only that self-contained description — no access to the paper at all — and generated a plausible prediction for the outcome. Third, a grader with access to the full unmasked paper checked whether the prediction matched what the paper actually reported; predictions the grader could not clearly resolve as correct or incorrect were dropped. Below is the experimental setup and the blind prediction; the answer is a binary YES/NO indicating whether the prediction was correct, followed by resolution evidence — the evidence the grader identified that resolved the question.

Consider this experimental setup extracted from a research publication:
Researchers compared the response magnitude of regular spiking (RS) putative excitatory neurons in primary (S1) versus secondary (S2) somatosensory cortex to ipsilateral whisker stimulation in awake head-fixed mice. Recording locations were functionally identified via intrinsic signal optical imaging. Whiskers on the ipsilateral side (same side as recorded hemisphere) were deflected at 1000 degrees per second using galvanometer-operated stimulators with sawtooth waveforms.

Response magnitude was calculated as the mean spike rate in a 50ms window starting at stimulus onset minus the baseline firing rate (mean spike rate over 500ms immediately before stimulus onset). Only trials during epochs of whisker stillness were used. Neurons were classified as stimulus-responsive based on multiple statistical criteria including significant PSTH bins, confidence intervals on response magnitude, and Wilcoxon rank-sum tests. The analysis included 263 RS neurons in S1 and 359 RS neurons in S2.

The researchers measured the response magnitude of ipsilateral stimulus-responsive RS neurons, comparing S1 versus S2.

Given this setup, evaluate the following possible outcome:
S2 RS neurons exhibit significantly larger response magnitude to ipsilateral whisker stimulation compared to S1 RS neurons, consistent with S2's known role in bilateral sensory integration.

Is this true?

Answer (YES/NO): NO